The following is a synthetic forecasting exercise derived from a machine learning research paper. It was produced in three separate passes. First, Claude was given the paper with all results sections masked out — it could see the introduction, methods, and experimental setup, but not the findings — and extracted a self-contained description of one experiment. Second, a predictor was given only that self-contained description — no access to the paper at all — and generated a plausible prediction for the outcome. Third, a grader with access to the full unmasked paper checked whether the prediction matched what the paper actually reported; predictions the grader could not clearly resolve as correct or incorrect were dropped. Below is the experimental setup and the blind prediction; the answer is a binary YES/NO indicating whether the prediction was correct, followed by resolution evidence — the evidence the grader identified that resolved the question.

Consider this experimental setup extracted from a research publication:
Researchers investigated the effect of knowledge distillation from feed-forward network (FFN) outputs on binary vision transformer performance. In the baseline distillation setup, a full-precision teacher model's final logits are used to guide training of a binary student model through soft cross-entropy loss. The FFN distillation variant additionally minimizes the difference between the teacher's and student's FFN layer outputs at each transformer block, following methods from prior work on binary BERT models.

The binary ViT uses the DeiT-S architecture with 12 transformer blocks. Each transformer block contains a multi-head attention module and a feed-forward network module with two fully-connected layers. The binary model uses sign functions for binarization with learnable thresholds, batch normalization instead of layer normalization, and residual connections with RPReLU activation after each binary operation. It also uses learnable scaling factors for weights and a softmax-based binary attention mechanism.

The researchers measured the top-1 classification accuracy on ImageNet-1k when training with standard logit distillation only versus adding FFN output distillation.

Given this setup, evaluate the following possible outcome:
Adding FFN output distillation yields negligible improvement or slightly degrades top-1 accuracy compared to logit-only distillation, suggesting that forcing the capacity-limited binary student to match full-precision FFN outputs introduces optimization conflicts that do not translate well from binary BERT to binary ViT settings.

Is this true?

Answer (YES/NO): YES